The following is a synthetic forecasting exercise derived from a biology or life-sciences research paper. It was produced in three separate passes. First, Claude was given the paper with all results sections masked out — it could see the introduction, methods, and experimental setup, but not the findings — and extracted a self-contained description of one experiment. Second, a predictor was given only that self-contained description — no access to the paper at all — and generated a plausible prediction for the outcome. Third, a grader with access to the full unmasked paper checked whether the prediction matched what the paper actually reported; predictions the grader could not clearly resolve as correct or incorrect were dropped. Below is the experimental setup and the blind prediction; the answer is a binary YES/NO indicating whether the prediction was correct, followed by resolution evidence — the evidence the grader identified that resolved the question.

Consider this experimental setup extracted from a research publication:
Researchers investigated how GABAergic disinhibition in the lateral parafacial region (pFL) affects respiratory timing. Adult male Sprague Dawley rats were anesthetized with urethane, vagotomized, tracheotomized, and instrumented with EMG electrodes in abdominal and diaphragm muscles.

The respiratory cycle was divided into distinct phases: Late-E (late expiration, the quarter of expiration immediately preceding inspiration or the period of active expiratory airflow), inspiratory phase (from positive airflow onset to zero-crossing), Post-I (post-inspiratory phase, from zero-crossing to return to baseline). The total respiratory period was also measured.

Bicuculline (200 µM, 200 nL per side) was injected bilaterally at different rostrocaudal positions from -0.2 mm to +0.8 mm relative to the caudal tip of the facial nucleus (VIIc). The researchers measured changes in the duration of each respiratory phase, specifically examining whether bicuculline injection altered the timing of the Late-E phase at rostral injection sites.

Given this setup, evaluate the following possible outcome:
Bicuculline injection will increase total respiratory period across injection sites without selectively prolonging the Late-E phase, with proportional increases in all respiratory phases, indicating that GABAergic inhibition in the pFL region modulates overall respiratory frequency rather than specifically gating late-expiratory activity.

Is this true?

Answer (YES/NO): NO